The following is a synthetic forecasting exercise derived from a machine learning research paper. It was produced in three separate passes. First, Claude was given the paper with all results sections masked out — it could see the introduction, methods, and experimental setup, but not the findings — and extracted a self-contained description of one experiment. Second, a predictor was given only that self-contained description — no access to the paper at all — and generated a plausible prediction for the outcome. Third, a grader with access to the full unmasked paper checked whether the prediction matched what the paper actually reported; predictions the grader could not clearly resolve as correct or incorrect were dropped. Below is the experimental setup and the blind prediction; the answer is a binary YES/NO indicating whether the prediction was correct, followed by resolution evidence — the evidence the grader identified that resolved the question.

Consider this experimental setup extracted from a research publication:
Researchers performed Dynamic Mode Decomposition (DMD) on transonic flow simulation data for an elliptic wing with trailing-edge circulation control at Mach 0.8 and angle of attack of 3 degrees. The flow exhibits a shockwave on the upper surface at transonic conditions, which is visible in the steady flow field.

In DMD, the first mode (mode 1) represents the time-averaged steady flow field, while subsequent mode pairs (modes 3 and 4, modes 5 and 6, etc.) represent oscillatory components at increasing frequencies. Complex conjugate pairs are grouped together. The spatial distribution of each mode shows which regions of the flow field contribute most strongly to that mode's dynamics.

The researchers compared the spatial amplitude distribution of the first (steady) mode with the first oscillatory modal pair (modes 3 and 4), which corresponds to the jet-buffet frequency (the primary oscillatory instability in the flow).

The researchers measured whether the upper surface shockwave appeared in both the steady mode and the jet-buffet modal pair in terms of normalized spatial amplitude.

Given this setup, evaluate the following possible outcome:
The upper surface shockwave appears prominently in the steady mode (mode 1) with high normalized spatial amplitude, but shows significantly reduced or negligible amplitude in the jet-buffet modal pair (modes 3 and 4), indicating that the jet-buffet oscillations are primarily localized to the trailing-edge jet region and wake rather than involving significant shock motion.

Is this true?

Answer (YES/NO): YES